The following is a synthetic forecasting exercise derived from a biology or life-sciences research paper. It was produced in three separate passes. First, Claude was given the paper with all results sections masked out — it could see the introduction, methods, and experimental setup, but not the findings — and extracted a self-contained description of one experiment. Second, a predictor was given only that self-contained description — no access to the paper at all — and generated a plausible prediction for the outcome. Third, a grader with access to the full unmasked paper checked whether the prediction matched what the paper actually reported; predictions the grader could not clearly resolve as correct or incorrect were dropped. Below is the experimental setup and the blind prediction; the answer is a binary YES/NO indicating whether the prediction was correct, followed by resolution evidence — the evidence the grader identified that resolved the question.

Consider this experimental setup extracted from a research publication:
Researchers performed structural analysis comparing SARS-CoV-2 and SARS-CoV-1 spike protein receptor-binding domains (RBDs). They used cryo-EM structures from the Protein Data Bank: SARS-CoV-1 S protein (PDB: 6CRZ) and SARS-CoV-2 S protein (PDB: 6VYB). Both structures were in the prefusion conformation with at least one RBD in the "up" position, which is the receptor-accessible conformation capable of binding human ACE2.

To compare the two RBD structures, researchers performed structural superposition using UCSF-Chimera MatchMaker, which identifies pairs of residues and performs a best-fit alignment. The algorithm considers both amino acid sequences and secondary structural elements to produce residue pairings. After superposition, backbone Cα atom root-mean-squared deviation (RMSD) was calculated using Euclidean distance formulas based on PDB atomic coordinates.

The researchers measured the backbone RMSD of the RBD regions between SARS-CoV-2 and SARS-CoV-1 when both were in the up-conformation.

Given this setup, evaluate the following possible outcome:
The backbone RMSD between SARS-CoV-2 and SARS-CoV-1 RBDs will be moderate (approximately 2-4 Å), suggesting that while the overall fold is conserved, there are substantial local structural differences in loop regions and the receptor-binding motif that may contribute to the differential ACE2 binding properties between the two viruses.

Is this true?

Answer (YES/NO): YES